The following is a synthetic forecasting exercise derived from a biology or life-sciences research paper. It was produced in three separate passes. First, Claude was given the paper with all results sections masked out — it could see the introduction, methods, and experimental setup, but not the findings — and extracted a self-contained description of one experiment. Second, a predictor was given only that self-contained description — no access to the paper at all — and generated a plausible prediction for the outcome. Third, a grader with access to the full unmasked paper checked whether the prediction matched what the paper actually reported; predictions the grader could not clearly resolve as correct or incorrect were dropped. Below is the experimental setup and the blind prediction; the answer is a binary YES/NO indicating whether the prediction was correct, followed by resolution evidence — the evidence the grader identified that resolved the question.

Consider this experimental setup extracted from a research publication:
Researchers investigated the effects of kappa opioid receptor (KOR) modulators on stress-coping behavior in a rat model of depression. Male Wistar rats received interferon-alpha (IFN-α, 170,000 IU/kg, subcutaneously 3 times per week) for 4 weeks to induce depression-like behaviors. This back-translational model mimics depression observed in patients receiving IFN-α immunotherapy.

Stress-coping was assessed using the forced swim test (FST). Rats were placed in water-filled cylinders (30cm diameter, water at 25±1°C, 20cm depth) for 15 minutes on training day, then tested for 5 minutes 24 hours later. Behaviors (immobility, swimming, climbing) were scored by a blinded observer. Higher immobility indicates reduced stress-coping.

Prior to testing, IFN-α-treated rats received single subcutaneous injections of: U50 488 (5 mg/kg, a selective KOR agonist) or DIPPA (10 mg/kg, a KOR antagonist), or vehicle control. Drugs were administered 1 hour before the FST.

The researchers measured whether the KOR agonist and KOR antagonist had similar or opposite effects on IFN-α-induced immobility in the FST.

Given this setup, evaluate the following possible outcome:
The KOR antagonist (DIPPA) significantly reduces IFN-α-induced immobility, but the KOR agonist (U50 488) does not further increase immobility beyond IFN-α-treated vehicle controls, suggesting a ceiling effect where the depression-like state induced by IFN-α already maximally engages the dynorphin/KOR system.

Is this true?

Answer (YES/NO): YES